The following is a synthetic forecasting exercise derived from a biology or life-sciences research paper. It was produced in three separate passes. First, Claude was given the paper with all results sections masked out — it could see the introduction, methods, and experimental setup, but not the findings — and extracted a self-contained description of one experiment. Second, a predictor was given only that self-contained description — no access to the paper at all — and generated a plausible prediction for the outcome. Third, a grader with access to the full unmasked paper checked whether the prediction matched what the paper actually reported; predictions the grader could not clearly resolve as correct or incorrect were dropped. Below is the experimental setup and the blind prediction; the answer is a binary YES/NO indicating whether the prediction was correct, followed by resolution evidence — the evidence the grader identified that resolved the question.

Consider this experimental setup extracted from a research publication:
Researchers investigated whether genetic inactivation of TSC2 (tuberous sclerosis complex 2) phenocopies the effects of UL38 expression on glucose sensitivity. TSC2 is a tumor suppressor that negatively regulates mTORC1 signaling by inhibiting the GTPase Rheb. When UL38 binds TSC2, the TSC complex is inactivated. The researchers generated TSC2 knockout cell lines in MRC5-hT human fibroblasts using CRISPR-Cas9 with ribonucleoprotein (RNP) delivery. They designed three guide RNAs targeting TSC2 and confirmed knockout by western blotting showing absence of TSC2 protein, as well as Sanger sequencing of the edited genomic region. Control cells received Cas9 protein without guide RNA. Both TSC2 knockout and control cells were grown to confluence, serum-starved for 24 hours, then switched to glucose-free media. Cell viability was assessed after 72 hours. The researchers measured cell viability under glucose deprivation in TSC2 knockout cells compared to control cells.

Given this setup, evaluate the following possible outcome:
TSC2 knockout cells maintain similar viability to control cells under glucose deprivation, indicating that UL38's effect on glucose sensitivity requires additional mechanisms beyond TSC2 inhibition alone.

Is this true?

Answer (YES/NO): NO